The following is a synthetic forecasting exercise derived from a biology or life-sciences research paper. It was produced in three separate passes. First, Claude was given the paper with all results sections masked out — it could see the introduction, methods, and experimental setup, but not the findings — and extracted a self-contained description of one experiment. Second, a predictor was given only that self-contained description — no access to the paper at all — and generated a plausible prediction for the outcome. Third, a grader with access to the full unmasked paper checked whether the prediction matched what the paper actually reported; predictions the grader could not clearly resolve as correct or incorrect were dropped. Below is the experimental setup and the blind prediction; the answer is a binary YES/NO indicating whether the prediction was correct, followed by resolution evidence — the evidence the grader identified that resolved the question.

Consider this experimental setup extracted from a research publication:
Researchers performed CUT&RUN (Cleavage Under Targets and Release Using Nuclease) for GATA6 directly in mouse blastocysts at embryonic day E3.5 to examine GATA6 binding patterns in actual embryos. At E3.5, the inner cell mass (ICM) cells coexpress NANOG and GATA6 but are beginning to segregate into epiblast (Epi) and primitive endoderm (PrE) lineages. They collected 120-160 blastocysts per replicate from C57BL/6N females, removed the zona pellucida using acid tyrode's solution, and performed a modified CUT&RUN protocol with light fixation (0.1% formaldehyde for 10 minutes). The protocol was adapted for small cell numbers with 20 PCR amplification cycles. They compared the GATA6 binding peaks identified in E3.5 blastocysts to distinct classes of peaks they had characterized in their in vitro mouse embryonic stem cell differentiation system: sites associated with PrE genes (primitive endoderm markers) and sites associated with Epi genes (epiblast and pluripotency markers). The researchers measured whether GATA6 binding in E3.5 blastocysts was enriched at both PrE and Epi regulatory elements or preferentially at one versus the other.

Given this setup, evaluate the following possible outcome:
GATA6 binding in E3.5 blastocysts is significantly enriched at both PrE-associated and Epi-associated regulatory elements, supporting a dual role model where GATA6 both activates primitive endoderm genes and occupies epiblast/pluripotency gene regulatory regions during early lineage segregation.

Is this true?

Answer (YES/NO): YES